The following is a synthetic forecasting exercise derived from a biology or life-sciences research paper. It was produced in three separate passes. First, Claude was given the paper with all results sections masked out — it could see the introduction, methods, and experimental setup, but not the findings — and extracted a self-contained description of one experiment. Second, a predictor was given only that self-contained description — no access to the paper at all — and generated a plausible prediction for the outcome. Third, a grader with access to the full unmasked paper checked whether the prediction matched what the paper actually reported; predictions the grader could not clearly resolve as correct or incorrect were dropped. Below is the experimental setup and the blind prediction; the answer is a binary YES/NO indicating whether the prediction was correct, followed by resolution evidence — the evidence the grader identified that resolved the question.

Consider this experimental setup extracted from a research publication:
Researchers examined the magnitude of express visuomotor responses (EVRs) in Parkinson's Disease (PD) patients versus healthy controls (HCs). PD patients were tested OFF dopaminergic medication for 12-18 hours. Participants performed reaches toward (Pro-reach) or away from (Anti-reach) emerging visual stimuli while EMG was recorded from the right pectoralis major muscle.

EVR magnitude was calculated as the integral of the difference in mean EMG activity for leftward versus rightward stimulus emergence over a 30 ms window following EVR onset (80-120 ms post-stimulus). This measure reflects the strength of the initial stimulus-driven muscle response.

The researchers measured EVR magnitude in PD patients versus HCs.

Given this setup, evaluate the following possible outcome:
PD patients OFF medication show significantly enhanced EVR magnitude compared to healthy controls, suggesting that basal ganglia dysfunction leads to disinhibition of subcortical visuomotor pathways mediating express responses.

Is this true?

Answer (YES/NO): NO